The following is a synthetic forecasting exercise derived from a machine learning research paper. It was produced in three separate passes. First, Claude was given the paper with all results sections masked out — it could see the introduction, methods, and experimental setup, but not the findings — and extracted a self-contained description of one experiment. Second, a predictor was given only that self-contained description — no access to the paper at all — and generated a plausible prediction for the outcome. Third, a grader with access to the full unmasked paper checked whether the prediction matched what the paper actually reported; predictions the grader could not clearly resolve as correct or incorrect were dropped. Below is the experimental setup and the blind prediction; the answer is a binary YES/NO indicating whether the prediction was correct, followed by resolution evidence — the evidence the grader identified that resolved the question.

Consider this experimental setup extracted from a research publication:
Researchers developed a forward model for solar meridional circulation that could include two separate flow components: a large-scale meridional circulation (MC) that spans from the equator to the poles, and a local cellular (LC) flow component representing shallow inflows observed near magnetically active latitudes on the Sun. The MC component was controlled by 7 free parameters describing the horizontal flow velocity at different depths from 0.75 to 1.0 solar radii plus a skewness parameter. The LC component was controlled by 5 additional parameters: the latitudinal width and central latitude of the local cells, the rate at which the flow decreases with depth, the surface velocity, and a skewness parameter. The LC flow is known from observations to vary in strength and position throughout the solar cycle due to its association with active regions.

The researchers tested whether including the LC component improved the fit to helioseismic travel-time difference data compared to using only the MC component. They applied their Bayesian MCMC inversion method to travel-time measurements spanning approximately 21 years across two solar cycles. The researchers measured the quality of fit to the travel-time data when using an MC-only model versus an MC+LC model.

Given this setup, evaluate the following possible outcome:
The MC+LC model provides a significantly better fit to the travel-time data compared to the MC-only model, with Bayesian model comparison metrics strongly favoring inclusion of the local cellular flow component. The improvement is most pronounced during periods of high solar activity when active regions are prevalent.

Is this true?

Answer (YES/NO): NO